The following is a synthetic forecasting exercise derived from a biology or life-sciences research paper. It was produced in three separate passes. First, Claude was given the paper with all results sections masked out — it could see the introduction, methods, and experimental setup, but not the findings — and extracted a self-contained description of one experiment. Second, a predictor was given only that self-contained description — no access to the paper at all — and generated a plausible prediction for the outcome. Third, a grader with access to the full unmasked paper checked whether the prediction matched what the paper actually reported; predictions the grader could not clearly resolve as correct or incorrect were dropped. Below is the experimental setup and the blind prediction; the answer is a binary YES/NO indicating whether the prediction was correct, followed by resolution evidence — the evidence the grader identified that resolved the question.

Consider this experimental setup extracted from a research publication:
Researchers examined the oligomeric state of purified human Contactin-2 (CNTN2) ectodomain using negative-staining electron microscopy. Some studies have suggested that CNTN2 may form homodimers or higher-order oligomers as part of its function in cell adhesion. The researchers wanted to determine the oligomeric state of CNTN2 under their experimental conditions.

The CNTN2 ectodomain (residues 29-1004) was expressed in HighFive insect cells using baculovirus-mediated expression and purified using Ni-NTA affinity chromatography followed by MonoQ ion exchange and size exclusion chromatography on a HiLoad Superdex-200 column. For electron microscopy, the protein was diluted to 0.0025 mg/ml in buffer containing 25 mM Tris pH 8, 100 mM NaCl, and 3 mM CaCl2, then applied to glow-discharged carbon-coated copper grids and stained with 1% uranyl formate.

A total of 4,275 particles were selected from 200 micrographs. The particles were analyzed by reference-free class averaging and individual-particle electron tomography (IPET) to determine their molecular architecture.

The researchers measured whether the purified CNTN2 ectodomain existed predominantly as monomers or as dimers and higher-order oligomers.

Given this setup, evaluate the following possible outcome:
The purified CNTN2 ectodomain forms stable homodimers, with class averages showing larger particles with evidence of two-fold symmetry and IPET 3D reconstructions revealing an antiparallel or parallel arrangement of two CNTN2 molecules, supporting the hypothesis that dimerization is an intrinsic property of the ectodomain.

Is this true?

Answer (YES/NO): NO